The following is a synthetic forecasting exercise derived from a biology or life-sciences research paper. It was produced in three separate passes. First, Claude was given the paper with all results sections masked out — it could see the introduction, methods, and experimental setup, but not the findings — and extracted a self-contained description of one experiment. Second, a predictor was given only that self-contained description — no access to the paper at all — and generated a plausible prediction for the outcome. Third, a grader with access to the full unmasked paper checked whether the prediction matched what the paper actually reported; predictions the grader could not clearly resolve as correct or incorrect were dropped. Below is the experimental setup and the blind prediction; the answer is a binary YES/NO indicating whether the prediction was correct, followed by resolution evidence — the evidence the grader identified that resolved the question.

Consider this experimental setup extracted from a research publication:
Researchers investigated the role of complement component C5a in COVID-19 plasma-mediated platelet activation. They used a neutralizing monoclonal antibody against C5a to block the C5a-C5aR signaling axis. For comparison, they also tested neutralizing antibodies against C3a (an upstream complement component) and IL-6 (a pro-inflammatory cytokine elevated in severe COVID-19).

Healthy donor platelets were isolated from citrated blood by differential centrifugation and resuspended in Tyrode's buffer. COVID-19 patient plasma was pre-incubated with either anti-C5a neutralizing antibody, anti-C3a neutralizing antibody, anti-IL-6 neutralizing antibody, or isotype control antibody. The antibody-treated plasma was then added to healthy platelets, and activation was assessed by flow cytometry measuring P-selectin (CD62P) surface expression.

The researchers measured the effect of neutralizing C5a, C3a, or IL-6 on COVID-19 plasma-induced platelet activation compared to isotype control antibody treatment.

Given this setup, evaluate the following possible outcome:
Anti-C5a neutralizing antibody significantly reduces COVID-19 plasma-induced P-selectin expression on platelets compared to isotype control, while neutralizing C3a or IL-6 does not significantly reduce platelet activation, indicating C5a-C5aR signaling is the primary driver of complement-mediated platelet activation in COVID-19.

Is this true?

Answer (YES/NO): NO